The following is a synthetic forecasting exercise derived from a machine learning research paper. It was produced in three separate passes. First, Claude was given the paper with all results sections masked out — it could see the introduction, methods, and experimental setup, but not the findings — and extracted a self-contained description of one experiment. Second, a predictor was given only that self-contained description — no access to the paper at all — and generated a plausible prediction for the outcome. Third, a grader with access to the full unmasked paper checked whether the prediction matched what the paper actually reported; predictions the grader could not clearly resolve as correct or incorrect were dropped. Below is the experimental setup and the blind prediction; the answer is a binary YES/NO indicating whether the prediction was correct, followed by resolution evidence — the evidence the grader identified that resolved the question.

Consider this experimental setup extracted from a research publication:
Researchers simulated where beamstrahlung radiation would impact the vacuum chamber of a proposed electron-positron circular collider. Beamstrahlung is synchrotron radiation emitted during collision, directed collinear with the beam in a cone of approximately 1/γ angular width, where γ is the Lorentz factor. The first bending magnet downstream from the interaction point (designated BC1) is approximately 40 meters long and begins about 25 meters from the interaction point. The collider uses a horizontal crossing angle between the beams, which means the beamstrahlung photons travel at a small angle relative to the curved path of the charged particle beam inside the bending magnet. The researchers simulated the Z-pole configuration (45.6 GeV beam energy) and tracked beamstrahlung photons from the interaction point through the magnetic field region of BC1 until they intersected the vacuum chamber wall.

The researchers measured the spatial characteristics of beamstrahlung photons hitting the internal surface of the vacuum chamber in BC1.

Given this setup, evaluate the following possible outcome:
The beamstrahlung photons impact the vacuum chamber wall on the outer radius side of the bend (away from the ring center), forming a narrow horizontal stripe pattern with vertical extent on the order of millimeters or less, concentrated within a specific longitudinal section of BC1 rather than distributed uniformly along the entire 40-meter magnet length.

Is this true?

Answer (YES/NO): NO